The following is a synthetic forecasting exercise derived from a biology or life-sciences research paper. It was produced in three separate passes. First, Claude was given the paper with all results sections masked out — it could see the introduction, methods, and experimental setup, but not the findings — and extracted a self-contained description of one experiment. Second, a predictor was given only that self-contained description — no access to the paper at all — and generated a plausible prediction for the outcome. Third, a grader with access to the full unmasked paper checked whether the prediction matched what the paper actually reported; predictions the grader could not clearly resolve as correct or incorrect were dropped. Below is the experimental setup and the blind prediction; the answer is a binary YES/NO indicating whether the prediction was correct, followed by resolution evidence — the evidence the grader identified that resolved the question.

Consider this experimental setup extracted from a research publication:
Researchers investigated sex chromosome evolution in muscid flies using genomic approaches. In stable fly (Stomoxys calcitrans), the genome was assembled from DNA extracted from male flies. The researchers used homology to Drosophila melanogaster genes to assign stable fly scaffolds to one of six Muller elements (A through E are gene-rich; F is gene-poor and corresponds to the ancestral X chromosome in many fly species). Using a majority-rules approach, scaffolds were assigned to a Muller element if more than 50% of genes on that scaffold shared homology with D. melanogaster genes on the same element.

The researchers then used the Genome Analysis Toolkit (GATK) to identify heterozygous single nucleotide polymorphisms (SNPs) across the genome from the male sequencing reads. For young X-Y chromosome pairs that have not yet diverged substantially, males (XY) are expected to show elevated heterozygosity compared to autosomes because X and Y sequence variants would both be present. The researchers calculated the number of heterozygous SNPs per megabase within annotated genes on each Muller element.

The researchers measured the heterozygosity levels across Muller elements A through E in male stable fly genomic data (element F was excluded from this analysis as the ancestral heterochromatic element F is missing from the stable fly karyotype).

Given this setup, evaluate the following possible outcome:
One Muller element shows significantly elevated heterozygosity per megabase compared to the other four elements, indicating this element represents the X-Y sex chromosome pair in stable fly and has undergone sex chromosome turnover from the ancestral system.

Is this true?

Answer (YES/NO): YES